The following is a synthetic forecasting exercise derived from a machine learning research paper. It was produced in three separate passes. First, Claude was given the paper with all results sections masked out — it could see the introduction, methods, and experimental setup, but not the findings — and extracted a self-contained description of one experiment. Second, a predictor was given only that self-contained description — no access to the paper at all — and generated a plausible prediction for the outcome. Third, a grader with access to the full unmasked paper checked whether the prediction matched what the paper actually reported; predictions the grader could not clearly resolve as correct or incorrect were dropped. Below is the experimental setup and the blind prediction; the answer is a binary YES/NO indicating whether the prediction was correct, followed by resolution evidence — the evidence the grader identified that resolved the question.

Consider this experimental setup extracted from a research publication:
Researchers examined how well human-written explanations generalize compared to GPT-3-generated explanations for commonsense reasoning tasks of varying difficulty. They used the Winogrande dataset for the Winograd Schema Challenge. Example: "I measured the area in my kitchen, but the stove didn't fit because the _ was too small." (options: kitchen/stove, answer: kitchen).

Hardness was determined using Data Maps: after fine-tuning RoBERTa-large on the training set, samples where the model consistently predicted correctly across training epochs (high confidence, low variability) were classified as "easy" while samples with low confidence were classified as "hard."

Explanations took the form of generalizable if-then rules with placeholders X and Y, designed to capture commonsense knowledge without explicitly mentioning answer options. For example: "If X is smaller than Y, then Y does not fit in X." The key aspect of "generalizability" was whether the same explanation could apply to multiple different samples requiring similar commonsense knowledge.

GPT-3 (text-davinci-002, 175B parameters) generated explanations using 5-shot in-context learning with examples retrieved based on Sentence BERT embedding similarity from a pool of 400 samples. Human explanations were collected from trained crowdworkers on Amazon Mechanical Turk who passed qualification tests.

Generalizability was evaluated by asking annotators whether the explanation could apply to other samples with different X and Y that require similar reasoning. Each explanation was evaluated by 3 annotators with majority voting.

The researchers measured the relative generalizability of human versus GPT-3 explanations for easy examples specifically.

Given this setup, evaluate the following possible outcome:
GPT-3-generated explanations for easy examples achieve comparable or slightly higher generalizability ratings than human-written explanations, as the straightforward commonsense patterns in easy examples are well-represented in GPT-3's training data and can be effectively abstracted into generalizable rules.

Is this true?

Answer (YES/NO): NO